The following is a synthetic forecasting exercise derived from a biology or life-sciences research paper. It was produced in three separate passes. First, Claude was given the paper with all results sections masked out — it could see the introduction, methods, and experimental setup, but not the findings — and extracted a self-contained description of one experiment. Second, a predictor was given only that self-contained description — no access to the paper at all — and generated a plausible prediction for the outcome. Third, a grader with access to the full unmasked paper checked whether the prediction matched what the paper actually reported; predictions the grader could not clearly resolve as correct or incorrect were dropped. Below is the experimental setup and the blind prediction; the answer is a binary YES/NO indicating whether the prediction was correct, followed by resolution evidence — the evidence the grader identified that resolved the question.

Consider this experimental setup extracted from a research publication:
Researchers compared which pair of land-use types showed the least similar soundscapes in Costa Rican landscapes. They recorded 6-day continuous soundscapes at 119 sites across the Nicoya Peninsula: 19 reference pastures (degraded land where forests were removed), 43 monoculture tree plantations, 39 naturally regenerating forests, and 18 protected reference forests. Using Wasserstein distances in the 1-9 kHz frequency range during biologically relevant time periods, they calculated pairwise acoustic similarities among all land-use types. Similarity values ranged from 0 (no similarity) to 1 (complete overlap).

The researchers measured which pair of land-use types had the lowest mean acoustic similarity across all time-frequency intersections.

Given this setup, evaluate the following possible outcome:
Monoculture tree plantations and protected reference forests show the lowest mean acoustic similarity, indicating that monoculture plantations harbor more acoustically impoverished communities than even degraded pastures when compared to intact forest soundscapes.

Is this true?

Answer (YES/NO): NO